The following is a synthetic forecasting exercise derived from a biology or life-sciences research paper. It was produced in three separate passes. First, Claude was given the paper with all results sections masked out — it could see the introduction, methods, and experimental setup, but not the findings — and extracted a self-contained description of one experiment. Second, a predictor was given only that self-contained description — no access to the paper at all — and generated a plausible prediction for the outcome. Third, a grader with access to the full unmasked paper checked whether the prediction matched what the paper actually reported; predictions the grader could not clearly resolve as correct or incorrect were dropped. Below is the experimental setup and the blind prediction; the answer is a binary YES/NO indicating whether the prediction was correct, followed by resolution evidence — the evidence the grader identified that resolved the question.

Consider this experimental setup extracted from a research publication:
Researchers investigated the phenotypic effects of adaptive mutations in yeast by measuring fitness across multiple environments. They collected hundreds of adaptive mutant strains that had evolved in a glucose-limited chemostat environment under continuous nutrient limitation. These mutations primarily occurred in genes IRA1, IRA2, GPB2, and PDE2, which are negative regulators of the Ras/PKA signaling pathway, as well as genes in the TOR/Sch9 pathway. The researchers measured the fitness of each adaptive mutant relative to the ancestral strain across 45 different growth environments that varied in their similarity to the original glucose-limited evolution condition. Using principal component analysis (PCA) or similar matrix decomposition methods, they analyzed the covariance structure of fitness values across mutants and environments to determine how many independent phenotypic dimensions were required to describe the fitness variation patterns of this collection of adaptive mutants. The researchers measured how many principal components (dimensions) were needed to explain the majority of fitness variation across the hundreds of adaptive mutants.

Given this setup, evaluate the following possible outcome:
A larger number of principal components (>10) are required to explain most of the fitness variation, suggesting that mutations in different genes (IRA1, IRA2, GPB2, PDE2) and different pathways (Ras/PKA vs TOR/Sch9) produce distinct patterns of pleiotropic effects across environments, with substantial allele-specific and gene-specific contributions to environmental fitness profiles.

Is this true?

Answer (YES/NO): NO